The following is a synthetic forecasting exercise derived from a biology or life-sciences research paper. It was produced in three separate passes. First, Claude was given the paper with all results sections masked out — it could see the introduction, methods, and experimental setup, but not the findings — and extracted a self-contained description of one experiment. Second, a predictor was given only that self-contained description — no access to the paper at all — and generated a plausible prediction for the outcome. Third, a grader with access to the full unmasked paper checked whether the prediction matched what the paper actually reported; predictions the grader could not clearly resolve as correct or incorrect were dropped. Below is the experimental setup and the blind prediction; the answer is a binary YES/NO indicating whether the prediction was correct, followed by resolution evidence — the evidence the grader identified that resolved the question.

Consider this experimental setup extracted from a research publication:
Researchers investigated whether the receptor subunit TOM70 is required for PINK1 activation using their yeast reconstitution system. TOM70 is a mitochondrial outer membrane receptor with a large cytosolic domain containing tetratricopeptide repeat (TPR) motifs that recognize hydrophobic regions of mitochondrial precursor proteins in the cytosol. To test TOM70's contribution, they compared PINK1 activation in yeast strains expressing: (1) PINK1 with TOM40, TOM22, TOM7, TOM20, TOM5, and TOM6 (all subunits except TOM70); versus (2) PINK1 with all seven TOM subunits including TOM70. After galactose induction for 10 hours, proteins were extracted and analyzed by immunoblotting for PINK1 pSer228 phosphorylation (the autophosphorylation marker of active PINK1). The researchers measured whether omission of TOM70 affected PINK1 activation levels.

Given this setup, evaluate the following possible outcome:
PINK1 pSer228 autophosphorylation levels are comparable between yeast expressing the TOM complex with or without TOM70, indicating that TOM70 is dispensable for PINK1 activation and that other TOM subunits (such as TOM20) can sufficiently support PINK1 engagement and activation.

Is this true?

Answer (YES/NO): NO